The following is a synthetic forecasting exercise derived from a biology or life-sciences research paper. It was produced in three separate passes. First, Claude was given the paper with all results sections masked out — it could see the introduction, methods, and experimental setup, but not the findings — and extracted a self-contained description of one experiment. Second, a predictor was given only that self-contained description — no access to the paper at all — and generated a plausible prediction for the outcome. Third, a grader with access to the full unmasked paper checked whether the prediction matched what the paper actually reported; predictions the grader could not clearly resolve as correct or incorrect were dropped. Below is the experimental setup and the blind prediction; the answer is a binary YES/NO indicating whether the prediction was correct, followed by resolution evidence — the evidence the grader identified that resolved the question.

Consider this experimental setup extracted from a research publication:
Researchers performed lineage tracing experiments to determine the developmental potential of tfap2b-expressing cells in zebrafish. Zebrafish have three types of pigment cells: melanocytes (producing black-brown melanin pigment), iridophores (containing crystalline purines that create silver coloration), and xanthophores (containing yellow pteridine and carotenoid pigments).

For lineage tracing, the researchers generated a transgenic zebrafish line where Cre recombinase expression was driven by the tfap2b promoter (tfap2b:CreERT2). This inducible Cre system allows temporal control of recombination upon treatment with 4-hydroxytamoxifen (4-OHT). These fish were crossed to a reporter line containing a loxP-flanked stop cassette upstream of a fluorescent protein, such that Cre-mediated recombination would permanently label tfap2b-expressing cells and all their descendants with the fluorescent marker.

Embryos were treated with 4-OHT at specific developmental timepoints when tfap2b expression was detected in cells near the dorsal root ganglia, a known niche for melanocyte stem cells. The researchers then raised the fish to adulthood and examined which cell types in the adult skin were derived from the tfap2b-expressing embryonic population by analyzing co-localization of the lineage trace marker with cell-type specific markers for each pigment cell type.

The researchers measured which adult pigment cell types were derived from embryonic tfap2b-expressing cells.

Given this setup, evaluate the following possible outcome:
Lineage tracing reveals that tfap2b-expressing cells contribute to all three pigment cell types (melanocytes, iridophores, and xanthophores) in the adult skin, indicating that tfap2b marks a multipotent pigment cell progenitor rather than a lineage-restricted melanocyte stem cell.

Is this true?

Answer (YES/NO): YES